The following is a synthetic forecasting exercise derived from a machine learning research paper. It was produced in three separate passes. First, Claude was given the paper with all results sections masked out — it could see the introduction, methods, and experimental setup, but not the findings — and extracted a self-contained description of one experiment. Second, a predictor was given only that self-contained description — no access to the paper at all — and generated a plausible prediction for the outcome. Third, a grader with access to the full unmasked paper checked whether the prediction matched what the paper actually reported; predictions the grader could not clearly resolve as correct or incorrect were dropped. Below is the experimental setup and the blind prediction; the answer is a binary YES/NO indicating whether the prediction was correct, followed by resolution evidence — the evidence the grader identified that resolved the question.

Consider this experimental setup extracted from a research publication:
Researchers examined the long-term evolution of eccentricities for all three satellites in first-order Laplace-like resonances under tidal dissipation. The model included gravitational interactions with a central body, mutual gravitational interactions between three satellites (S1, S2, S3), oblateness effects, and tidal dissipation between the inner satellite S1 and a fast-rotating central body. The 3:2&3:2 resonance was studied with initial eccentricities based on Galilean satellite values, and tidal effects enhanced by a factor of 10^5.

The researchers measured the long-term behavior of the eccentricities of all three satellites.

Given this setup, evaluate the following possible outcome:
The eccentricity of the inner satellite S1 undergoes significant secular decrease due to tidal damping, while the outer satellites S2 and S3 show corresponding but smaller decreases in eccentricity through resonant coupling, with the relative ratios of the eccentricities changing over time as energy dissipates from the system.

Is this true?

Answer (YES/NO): NO